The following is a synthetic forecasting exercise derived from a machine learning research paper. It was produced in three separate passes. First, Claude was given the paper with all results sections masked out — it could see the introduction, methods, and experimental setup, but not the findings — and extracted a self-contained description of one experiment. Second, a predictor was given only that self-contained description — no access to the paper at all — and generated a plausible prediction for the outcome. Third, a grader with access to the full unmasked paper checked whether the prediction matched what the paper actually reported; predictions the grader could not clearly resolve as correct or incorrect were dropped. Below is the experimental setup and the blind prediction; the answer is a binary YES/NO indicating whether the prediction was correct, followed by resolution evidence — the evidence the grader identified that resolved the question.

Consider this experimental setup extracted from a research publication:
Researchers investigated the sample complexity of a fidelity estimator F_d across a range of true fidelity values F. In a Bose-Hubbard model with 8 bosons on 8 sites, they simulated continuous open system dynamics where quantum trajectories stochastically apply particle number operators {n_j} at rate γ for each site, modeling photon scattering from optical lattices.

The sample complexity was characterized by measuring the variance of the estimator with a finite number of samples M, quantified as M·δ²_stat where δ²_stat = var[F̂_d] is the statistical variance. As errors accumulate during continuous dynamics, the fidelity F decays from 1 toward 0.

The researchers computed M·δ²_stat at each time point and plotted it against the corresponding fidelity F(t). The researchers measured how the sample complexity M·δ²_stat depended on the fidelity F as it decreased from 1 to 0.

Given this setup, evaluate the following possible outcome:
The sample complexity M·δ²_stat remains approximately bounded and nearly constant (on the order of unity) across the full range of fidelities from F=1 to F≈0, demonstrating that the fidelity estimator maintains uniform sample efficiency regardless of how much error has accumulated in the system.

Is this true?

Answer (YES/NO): YES